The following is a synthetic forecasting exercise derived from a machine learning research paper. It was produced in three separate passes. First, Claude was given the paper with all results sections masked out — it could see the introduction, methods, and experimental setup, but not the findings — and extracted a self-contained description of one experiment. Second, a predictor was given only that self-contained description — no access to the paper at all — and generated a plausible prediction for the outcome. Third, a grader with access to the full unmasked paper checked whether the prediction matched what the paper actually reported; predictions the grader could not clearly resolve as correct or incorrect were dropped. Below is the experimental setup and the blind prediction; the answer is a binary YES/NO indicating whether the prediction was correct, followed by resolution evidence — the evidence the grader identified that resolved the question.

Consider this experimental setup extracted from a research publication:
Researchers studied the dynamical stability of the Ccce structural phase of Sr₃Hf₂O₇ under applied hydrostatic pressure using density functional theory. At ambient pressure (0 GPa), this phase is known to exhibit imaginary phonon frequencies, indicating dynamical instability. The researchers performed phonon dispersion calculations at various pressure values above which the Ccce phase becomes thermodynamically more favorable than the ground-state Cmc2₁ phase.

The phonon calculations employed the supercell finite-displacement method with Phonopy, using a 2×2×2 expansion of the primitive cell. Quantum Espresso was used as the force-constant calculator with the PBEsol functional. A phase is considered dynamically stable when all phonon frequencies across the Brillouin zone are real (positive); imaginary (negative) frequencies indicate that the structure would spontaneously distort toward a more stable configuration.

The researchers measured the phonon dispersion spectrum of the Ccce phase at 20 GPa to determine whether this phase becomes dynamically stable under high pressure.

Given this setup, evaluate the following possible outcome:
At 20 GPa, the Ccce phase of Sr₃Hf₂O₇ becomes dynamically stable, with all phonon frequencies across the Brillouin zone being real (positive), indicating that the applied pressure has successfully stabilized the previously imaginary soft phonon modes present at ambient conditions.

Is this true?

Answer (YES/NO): YES